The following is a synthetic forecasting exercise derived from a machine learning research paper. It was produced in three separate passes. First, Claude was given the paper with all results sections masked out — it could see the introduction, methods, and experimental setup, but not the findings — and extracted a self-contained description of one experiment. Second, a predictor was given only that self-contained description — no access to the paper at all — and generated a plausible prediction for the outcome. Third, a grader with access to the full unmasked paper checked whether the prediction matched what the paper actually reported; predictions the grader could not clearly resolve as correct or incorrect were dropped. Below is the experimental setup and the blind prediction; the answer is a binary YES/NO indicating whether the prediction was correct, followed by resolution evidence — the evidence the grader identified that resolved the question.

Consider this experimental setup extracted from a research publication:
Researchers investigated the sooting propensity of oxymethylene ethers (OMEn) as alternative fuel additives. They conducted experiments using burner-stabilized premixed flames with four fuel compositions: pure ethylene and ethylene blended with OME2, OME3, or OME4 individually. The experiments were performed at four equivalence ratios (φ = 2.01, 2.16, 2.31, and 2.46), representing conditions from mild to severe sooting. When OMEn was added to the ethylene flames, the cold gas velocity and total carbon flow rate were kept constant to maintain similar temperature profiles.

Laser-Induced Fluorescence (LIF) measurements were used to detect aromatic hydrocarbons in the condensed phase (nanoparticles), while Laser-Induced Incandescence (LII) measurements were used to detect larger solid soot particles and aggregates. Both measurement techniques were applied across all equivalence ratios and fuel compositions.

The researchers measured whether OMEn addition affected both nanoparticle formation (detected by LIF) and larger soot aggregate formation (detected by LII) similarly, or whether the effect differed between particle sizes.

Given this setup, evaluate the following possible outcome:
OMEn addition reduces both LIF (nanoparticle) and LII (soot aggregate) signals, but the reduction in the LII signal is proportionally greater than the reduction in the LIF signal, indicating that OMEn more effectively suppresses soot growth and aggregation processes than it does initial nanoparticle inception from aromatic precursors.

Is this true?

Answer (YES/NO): NO